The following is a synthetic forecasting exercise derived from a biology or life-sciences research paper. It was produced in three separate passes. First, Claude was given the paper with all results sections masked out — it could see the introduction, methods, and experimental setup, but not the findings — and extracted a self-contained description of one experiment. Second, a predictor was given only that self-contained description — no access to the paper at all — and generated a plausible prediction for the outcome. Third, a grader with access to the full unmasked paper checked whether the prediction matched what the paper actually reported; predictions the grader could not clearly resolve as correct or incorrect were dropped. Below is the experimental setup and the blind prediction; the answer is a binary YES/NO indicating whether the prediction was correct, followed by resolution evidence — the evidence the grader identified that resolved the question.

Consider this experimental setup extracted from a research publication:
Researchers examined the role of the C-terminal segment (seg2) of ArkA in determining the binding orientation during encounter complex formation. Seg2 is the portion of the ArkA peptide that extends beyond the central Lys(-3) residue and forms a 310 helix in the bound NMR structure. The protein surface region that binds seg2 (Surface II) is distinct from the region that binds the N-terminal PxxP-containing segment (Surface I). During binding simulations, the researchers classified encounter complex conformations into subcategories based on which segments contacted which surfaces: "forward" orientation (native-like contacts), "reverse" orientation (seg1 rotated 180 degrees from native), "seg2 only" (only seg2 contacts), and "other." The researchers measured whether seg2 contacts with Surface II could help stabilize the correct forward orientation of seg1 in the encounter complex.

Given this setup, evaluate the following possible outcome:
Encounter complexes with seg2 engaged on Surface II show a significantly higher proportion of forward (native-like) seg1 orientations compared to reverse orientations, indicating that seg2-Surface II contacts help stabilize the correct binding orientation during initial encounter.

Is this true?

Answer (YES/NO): YES